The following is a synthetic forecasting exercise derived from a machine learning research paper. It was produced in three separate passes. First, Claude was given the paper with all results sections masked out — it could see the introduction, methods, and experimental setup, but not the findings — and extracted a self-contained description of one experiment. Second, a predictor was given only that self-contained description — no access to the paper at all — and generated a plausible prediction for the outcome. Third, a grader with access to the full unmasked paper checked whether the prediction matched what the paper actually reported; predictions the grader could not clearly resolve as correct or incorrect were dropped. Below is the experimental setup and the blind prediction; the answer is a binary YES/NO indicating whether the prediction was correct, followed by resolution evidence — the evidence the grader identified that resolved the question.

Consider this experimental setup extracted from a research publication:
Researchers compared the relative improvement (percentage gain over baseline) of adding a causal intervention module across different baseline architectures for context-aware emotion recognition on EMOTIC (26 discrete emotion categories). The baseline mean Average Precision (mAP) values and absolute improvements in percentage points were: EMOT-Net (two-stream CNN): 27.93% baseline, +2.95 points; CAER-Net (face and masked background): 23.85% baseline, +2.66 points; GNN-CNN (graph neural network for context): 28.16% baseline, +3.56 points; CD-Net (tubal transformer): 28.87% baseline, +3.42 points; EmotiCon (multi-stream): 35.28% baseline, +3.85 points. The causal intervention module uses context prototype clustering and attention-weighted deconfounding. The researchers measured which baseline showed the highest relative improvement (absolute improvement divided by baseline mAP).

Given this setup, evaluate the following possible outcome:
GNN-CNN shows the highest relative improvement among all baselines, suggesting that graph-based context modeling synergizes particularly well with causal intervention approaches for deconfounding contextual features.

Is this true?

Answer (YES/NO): YES